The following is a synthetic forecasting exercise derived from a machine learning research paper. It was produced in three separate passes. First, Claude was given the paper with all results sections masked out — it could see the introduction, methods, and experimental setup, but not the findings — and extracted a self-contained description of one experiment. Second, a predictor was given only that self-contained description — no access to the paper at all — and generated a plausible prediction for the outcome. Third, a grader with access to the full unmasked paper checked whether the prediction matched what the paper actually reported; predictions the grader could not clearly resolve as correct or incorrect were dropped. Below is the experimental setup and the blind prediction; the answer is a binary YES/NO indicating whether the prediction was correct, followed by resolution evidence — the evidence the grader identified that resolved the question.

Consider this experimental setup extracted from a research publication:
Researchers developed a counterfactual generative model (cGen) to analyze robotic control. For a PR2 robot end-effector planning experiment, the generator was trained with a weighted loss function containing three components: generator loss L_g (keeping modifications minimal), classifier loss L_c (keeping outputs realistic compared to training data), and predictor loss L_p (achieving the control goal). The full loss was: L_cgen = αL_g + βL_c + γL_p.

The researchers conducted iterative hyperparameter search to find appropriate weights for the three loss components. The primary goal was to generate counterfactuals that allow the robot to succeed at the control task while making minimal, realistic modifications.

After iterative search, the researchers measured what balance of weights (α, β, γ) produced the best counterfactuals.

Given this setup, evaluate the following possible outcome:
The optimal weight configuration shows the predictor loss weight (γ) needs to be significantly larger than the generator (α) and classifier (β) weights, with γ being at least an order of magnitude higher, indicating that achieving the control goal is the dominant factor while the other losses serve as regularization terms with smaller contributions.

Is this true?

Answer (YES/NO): NO